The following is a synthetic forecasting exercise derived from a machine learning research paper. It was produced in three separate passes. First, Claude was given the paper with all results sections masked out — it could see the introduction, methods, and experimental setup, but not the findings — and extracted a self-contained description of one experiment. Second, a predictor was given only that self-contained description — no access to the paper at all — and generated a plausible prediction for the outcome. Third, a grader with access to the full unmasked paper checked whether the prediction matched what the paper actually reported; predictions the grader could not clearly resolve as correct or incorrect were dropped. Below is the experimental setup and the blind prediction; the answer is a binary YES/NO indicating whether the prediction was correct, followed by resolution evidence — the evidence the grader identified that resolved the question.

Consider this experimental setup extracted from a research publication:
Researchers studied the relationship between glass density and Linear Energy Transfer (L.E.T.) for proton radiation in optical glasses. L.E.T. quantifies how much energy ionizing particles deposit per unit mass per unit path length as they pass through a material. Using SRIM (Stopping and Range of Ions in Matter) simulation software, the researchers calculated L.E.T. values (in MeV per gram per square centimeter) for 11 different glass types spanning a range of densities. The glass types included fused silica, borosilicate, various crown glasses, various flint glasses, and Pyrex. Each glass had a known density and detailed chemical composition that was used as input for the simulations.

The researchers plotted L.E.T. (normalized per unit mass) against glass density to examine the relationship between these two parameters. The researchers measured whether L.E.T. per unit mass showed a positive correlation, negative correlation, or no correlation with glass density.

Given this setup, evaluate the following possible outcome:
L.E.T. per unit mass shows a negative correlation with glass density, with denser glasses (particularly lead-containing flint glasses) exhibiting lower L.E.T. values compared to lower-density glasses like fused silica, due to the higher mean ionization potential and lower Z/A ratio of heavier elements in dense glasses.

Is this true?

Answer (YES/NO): YES